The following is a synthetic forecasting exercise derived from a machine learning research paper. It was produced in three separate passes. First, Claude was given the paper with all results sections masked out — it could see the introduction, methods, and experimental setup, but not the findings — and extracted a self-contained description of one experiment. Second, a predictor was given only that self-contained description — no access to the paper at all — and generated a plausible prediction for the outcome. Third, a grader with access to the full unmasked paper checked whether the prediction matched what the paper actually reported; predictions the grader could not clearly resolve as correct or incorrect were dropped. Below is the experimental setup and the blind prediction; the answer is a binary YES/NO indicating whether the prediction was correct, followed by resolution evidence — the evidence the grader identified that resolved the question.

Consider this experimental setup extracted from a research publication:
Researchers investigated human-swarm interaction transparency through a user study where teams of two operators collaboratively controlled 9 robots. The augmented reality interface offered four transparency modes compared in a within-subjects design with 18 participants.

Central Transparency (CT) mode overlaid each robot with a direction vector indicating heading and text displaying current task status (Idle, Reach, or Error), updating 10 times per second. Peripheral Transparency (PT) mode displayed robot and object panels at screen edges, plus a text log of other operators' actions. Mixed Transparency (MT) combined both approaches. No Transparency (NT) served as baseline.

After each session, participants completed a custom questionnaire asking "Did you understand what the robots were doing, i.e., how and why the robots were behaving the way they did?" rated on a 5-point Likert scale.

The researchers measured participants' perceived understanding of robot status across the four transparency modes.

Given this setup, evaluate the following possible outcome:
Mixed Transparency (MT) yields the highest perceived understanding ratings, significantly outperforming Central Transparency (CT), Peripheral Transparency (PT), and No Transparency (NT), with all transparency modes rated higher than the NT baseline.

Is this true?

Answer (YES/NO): NO